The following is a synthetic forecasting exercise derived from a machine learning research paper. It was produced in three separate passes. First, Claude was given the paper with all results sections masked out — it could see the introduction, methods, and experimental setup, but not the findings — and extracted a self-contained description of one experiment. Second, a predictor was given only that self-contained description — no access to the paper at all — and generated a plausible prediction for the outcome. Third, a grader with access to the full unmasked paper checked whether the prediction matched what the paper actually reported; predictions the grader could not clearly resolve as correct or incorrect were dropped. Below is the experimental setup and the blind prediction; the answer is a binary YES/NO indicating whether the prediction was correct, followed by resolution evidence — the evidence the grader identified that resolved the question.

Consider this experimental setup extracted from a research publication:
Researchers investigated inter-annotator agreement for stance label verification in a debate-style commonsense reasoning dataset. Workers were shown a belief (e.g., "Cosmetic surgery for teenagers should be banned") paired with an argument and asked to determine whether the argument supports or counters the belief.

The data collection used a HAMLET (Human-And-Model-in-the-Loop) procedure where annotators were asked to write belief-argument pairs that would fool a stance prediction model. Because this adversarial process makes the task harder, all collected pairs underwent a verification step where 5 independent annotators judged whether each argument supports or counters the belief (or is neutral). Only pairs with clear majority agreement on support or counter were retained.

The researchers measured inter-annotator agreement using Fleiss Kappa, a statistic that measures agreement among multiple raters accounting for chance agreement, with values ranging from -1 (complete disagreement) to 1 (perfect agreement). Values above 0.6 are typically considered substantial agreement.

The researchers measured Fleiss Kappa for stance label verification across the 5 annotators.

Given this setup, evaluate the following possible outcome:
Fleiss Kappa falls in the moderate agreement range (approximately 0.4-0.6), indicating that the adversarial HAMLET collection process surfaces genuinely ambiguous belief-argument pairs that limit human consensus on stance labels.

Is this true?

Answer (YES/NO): NO